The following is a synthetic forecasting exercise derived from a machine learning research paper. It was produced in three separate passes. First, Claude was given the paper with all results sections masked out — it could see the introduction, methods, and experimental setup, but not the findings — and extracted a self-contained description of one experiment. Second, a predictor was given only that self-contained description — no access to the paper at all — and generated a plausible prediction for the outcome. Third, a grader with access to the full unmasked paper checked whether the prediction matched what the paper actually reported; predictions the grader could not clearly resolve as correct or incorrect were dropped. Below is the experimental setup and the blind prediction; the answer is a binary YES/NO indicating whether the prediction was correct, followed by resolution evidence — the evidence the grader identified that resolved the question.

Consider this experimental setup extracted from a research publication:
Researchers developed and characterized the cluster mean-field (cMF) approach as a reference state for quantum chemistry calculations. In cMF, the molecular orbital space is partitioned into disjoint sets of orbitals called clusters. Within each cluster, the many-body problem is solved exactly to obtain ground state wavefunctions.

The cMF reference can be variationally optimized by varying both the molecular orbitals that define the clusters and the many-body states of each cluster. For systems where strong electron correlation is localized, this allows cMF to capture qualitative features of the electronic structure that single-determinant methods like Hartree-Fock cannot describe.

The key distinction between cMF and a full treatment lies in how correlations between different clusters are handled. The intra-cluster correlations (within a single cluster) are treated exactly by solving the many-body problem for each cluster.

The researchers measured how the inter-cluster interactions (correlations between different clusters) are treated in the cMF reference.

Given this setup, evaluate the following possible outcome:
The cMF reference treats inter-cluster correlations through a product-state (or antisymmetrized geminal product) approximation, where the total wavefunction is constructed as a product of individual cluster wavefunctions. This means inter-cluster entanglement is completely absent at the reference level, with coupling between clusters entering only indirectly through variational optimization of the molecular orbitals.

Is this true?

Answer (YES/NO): NO